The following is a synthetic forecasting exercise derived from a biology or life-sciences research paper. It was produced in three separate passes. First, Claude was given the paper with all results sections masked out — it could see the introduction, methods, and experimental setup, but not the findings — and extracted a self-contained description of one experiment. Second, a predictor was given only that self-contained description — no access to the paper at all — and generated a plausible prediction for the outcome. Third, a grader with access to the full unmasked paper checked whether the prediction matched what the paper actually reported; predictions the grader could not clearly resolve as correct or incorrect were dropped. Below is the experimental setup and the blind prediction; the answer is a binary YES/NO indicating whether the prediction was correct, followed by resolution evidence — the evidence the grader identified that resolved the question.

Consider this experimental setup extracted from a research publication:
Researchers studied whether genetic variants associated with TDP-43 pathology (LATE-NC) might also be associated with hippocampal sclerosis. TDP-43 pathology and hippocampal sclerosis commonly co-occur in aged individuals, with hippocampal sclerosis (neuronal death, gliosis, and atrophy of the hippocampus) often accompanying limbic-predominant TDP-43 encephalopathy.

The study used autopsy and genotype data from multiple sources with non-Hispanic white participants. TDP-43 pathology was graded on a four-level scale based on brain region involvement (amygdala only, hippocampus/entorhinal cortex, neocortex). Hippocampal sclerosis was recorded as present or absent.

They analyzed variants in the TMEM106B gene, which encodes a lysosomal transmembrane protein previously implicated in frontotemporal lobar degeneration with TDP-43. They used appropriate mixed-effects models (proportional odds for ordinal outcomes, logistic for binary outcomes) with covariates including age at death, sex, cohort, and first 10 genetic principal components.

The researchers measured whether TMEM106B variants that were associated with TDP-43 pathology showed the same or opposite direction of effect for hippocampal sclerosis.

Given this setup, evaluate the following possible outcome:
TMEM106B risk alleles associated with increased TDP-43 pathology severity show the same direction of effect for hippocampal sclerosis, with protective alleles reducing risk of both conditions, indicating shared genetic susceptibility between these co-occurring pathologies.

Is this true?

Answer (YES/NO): YES